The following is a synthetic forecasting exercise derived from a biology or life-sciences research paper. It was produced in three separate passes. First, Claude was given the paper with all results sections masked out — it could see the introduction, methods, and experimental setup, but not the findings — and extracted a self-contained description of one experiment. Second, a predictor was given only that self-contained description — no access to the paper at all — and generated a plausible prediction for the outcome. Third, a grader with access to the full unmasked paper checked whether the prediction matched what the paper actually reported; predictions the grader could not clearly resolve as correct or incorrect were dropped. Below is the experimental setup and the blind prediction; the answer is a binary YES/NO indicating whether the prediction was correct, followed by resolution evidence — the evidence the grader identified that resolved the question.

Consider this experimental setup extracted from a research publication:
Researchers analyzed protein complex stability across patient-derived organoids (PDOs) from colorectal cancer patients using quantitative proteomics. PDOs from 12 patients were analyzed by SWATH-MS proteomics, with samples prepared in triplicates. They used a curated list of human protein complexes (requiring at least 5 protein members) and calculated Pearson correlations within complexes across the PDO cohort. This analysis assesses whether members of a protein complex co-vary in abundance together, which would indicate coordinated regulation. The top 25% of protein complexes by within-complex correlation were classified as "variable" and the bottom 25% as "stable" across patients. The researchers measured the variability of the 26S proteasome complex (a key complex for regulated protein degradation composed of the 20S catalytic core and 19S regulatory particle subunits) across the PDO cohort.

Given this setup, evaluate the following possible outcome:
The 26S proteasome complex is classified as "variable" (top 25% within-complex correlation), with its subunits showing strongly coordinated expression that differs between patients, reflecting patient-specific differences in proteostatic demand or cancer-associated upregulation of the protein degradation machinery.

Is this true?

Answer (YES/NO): NO